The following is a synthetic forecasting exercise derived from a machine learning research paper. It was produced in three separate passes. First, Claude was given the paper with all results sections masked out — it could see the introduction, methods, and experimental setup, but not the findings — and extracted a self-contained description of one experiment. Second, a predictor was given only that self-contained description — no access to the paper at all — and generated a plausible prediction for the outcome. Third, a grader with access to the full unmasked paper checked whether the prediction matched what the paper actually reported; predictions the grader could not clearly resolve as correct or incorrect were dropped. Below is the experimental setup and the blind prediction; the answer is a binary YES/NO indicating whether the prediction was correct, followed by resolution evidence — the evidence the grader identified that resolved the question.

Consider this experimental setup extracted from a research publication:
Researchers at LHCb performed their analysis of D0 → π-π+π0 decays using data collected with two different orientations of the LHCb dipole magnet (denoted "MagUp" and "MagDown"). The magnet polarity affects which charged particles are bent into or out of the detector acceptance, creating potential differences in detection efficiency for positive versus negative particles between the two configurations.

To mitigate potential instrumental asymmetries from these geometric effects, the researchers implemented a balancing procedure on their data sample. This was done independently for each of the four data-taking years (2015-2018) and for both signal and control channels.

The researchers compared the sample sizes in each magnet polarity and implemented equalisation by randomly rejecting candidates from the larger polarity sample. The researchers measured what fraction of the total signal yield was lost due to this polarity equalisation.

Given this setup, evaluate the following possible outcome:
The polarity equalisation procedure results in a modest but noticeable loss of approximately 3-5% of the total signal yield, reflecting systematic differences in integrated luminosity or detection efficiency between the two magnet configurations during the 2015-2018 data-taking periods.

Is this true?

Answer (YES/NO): YES